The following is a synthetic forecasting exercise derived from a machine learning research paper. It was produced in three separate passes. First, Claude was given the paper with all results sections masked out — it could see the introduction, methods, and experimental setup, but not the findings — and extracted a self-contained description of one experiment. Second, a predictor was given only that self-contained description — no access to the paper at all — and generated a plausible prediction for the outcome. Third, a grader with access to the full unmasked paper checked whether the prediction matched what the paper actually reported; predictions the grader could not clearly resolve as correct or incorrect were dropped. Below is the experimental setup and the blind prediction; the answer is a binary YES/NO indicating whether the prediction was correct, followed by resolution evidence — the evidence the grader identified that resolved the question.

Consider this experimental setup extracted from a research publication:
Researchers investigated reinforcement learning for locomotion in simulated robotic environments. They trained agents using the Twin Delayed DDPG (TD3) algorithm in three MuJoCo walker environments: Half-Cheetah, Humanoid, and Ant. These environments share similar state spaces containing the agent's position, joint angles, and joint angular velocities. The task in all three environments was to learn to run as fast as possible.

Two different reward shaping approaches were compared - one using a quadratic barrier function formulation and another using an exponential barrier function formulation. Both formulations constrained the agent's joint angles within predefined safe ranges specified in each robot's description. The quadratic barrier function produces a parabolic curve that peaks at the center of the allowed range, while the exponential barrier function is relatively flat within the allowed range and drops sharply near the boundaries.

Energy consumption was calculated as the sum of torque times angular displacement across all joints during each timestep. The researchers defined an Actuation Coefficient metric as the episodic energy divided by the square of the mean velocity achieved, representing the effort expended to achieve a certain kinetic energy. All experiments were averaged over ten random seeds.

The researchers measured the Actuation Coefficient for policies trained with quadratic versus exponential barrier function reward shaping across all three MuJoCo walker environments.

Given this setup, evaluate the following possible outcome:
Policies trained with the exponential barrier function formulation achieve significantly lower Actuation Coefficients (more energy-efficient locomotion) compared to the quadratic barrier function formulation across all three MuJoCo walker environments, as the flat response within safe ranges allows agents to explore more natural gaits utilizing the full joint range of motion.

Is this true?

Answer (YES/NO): YES